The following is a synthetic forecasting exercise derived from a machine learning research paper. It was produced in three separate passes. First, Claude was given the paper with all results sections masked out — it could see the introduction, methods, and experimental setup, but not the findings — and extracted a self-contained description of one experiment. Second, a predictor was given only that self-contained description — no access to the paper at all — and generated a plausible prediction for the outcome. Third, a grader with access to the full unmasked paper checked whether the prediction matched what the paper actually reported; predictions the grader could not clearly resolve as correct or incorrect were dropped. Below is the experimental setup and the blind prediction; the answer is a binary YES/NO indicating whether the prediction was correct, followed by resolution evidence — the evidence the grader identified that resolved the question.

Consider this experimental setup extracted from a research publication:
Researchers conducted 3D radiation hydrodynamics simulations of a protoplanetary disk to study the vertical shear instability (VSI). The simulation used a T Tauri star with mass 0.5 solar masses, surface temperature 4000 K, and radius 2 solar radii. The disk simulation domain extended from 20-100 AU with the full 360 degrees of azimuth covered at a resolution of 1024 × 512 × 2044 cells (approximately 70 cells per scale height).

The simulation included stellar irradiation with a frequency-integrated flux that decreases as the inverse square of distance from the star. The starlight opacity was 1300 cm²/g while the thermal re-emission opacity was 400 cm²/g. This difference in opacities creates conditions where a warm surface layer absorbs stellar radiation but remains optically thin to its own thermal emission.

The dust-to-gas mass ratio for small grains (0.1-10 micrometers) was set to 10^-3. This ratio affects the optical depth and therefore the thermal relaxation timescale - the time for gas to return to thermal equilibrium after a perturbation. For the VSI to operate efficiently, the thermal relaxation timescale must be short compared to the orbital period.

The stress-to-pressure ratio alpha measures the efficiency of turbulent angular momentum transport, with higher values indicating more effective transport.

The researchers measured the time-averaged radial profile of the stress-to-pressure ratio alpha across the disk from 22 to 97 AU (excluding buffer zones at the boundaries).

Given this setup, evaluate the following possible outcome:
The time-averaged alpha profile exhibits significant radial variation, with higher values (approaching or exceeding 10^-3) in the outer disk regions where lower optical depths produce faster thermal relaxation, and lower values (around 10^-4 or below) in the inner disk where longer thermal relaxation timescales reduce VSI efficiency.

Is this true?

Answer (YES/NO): NO